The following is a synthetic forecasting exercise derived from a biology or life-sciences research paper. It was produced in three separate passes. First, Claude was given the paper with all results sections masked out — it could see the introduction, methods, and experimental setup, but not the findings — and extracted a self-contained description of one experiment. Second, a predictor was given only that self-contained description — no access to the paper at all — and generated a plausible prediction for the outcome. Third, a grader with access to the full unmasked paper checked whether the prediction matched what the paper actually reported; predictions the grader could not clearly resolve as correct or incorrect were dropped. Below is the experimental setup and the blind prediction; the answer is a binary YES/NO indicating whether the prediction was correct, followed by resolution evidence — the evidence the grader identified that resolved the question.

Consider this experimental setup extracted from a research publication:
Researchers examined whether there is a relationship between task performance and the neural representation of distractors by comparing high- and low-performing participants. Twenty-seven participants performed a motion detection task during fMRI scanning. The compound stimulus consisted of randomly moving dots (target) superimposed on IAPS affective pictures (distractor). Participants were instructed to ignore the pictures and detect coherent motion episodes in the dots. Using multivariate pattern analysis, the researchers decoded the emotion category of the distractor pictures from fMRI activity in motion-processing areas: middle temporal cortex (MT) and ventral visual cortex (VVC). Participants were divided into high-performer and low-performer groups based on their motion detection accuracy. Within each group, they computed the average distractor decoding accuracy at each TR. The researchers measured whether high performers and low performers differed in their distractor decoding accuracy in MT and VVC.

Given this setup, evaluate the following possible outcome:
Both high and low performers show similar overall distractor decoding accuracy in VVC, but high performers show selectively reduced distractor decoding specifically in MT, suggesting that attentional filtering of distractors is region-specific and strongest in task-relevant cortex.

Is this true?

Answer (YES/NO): NO